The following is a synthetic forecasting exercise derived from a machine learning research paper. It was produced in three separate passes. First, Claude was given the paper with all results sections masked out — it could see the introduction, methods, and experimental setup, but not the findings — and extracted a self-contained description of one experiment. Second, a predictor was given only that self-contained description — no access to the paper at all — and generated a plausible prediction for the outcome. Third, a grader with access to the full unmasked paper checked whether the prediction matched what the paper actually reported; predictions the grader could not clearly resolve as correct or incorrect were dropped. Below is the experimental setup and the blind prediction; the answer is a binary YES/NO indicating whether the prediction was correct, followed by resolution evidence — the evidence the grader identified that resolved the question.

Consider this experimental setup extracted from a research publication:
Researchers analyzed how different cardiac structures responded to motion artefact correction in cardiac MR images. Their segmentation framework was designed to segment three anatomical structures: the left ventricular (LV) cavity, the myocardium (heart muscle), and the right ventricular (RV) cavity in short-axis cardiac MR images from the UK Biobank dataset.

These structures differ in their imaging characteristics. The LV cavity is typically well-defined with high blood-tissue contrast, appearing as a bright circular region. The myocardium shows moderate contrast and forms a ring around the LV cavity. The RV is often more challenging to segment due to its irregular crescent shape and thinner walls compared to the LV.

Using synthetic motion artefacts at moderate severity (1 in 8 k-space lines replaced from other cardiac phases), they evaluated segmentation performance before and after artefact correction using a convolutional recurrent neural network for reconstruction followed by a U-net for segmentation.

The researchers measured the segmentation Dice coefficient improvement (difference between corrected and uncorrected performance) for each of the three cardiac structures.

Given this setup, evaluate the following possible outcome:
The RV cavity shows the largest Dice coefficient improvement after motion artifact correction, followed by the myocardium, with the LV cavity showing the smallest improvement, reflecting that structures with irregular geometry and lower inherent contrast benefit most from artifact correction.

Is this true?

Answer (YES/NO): NO